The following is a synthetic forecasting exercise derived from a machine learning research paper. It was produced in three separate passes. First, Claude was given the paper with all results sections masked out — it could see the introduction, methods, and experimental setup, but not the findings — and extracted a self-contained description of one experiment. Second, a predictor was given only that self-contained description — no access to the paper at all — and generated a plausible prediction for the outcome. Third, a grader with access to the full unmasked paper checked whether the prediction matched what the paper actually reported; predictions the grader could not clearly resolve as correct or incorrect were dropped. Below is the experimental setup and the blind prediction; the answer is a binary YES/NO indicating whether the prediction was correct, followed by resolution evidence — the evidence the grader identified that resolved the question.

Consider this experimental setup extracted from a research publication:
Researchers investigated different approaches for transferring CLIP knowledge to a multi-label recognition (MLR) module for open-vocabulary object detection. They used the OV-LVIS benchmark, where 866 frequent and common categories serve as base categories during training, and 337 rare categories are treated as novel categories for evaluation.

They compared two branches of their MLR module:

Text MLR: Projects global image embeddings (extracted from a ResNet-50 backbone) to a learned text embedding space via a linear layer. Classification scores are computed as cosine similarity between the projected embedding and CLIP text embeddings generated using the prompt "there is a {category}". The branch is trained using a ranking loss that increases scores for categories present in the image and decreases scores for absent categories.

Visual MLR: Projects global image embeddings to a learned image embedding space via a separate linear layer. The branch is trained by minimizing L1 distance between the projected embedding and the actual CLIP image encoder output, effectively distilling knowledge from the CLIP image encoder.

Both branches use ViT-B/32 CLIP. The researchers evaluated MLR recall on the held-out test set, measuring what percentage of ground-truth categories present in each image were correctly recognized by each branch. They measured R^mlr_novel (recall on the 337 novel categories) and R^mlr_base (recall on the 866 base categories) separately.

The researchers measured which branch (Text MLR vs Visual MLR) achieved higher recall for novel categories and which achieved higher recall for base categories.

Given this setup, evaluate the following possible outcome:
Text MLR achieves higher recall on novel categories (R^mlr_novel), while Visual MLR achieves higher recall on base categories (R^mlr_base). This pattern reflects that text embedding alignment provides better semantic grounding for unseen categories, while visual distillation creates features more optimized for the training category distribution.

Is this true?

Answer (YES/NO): NO